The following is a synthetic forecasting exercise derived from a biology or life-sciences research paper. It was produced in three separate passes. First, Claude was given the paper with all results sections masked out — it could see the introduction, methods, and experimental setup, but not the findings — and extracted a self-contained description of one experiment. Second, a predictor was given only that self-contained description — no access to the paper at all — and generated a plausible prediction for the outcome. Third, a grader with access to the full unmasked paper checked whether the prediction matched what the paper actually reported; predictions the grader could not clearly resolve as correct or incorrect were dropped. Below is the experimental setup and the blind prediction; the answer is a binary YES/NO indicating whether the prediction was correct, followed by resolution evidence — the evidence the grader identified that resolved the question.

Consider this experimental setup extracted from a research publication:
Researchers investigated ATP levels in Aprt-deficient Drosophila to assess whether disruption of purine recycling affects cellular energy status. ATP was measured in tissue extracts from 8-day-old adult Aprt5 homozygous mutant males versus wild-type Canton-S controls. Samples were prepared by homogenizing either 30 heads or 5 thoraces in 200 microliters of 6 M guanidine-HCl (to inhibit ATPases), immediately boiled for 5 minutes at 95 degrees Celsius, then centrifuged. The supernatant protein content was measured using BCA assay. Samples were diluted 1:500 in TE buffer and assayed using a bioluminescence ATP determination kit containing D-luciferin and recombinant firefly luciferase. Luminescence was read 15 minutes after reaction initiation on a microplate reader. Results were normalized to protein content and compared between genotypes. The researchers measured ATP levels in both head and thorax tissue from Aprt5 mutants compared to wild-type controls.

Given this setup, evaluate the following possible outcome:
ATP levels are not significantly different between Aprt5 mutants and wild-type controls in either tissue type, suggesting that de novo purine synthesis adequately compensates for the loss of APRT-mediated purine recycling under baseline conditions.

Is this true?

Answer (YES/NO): YES